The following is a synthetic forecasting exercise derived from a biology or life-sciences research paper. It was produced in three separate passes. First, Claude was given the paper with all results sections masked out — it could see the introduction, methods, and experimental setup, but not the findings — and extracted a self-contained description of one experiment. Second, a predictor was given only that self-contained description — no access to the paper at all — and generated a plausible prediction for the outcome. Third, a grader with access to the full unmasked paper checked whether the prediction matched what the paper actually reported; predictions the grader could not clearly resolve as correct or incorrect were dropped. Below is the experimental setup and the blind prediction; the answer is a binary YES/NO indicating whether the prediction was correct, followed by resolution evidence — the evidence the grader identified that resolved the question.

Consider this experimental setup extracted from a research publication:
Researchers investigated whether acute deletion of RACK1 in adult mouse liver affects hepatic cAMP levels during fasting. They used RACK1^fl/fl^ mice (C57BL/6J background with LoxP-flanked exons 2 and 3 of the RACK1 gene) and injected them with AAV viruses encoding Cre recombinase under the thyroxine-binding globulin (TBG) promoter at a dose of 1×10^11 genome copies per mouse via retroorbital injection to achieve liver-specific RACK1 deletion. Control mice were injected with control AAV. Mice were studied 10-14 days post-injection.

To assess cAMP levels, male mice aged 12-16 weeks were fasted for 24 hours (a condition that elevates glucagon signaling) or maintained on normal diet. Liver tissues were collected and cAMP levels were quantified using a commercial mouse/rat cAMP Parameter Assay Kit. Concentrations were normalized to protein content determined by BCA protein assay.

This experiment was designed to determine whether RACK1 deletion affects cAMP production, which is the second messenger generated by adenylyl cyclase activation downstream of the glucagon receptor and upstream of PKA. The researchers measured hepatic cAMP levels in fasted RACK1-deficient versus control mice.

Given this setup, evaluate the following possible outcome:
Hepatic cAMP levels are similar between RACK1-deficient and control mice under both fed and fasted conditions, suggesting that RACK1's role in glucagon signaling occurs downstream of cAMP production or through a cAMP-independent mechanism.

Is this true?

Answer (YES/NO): NO